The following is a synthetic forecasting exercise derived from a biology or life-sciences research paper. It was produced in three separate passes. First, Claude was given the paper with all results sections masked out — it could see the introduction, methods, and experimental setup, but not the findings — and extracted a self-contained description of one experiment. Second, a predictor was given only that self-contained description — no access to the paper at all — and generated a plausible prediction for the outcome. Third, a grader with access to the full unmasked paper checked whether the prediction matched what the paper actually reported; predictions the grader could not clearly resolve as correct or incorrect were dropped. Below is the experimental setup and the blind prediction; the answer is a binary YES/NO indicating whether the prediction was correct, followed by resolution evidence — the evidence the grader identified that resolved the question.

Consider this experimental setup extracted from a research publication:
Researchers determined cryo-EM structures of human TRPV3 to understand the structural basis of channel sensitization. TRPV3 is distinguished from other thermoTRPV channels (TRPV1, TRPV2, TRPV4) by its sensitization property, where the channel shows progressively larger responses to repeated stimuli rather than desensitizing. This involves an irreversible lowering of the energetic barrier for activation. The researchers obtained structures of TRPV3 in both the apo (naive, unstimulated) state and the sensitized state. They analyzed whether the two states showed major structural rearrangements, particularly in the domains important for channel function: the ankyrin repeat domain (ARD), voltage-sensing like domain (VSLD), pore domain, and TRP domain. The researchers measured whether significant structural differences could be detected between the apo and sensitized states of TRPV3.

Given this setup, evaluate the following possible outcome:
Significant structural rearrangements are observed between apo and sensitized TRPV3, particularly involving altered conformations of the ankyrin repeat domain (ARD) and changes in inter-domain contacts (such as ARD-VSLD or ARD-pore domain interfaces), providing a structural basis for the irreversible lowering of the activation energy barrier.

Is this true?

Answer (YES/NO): NO